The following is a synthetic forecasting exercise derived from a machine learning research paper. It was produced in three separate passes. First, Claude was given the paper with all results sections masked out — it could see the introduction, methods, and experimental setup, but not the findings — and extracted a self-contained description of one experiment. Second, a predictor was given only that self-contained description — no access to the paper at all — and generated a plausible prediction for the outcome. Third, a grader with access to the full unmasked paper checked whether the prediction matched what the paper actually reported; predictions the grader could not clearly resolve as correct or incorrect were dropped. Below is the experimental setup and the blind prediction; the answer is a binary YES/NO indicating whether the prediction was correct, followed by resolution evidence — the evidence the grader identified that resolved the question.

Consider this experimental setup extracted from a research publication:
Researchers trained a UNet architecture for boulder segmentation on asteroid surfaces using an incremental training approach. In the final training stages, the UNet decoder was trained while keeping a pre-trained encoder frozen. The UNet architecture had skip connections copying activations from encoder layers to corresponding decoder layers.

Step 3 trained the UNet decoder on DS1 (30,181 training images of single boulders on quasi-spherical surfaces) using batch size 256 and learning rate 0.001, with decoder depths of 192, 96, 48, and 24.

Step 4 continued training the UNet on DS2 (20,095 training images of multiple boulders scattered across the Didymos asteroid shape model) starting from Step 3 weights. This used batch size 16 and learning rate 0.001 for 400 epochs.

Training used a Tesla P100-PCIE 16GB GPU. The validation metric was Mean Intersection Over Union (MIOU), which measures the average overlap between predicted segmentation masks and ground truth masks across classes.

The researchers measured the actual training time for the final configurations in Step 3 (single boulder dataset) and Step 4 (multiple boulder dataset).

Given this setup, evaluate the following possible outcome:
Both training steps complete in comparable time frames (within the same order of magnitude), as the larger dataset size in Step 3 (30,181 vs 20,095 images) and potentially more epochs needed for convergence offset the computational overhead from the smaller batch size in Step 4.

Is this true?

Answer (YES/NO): YES